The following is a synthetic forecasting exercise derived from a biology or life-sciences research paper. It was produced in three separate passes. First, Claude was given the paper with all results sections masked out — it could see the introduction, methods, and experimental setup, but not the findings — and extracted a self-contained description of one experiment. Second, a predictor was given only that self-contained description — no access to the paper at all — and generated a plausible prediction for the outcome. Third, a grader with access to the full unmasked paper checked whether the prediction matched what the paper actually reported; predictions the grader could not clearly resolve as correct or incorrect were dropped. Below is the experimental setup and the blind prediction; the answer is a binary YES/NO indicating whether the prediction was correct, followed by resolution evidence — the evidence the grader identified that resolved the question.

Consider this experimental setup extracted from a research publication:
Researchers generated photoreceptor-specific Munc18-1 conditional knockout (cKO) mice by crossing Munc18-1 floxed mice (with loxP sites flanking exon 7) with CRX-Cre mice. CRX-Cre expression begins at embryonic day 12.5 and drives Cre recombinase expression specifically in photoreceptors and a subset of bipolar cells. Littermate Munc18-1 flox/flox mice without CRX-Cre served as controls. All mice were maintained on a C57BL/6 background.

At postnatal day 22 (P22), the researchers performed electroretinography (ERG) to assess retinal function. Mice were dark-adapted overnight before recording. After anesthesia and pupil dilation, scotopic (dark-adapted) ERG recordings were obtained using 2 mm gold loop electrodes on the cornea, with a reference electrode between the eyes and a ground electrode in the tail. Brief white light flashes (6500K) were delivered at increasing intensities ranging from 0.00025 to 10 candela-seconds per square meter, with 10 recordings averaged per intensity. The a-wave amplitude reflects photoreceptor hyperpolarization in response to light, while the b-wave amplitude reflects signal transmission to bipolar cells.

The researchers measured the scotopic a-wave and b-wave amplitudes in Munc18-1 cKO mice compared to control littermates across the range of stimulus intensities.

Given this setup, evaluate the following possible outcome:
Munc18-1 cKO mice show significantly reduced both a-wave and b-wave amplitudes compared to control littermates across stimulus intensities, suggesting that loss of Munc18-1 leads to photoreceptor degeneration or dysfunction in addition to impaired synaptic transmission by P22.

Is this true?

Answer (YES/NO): YES